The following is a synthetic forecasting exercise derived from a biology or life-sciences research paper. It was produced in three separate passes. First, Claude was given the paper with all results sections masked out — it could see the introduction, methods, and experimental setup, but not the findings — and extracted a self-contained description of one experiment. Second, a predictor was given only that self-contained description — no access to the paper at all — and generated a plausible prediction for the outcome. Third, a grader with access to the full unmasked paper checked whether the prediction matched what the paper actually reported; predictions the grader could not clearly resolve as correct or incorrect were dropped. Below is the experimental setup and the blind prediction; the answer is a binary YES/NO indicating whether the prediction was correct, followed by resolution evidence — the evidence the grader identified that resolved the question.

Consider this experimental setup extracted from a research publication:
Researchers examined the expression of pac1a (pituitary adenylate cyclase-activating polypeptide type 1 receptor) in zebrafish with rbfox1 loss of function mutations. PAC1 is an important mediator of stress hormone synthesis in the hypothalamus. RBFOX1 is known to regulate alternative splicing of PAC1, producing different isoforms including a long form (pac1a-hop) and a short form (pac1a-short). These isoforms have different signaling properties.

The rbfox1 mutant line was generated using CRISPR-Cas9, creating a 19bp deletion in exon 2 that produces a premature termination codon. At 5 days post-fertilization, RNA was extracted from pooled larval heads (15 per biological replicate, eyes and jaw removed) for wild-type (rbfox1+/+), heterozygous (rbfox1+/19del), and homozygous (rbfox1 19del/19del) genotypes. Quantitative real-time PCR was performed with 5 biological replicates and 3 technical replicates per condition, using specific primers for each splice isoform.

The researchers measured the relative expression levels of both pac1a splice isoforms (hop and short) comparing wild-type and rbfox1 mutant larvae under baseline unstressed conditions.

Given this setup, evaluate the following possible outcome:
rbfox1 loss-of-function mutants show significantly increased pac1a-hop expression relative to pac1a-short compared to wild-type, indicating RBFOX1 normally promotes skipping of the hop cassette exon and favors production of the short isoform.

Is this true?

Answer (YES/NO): YES